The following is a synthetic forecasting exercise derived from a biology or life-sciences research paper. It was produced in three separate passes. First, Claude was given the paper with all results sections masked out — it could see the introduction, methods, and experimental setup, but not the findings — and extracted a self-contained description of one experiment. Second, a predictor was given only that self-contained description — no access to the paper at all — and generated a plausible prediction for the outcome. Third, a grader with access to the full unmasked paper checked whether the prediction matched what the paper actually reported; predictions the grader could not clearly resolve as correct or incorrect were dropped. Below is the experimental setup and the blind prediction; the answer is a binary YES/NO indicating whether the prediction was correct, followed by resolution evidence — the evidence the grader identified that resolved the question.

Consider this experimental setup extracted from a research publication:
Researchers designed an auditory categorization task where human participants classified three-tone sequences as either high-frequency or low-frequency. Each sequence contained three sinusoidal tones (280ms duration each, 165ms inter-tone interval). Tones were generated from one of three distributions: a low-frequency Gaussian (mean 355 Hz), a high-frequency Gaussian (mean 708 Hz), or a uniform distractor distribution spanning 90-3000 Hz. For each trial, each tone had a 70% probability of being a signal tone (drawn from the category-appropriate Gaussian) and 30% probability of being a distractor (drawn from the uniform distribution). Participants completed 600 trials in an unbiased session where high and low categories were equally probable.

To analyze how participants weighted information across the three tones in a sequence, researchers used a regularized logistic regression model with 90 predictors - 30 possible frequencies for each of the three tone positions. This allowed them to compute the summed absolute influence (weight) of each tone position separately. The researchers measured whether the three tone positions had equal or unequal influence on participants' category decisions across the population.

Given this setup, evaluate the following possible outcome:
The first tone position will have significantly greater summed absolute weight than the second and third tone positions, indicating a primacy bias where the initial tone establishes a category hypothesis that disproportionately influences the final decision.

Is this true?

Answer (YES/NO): NO